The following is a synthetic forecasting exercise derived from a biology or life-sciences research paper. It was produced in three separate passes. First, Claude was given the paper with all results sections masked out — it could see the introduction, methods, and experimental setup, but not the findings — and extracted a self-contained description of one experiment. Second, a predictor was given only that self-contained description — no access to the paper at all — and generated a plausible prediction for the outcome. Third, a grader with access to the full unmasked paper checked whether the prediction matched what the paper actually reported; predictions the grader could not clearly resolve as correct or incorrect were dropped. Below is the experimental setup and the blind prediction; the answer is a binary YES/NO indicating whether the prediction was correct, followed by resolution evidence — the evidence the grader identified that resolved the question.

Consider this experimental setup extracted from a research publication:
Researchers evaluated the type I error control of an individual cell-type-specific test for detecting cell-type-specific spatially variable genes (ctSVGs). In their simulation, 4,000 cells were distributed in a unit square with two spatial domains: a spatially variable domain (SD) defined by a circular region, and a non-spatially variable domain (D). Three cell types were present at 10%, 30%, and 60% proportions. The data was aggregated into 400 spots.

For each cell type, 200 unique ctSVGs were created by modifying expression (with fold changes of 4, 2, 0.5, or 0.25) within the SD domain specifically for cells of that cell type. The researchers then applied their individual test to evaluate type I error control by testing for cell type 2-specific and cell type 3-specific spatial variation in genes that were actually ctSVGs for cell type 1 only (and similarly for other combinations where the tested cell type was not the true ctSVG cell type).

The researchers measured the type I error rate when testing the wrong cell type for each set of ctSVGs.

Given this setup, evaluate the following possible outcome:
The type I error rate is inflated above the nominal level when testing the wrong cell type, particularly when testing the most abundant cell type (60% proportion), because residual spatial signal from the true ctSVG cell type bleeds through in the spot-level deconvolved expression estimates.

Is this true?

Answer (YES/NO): NO